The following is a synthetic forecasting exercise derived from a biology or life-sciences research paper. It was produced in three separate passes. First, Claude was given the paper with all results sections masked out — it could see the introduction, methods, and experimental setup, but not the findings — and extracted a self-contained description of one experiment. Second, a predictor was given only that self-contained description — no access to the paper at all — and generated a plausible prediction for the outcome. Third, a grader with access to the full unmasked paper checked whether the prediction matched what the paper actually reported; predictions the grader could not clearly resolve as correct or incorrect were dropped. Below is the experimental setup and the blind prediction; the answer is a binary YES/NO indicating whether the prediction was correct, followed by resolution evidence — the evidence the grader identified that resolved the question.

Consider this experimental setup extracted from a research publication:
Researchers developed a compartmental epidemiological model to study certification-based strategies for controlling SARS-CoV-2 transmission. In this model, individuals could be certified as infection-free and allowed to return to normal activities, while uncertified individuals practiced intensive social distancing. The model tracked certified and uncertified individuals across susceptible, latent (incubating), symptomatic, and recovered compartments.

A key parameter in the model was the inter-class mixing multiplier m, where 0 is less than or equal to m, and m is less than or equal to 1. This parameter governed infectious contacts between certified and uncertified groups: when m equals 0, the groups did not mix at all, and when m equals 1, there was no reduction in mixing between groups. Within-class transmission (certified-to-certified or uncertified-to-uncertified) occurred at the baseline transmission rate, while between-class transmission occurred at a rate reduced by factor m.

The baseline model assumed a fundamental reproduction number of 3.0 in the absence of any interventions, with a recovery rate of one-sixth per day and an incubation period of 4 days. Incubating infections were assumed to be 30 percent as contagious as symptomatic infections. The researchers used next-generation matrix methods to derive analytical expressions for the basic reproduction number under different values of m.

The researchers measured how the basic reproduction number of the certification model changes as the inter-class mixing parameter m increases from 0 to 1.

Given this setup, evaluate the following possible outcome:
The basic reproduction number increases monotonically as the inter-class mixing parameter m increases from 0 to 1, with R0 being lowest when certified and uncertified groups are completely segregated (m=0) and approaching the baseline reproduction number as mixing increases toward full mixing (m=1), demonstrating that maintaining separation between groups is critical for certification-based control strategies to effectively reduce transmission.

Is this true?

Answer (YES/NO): YES